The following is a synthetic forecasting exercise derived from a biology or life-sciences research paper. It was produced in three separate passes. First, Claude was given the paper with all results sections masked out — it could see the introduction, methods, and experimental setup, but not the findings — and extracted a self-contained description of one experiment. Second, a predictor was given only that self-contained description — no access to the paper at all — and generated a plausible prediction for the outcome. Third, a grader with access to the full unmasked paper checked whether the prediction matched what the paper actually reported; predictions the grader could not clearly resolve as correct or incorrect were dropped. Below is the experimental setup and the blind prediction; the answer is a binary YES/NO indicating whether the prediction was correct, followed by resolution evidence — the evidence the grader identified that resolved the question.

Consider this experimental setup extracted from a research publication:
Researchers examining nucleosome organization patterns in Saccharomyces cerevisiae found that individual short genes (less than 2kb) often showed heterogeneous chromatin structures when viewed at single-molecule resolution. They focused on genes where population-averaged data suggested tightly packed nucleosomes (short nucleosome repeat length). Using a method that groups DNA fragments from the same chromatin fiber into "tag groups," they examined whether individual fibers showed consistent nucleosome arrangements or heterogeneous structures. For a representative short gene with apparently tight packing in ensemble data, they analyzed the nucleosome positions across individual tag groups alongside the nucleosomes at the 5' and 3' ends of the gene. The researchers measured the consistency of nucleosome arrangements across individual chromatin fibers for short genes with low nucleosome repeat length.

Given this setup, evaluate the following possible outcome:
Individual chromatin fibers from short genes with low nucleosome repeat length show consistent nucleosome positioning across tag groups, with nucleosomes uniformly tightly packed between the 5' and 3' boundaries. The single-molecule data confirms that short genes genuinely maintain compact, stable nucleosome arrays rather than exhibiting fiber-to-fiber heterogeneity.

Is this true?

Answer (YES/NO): NO